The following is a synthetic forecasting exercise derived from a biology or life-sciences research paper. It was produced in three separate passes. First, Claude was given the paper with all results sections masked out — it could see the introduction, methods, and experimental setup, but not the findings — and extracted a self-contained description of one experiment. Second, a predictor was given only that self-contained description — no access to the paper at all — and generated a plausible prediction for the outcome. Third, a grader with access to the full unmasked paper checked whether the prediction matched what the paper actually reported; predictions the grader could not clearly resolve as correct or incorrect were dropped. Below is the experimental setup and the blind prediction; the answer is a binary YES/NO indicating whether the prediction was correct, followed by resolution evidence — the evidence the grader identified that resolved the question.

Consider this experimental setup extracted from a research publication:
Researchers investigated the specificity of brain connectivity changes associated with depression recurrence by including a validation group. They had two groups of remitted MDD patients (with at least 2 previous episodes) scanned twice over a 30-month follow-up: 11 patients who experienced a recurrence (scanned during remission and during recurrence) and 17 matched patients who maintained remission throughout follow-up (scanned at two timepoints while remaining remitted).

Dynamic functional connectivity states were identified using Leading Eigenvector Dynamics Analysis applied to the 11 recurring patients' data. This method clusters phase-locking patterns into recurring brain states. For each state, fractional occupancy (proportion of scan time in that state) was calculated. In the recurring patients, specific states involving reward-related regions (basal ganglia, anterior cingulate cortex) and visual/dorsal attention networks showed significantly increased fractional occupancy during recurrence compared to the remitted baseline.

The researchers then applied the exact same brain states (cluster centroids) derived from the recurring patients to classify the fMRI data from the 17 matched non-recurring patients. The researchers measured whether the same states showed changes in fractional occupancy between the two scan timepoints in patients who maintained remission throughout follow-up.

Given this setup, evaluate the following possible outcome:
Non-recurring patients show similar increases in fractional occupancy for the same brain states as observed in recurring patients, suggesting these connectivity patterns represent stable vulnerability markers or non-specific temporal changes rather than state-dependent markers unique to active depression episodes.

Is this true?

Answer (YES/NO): NO